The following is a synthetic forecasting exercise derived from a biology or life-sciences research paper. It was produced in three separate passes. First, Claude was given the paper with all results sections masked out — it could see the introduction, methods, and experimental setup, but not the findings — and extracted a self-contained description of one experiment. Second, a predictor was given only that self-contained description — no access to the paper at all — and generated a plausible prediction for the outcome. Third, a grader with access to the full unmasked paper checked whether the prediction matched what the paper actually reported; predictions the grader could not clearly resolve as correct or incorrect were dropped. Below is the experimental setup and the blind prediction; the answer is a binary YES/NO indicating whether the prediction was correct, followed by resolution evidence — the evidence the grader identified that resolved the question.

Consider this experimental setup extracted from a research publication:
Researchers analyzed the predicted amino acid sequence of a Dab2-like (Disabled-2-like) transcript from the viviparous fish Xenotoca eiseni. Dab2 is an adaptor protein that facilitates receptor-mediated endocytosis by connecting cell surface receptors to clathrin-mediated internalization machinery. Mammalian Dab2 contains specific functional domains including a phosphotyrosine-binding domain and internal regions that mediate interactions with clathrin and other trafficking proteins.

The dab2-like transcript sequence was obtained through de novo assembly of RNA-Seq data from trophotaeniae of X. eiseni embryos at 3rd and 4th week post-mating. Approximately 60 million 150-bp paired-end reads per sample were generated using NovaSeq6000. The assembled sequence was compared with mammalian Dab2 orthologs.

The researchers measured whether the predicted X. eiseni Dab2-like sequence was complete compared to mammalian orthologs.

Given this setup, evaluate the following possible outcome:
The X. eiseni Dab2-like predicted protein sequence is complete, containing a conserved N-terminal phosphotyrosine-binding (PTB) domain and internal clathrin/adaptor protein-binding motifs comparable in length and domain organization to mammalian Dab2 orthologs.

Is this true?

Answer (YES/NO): NO